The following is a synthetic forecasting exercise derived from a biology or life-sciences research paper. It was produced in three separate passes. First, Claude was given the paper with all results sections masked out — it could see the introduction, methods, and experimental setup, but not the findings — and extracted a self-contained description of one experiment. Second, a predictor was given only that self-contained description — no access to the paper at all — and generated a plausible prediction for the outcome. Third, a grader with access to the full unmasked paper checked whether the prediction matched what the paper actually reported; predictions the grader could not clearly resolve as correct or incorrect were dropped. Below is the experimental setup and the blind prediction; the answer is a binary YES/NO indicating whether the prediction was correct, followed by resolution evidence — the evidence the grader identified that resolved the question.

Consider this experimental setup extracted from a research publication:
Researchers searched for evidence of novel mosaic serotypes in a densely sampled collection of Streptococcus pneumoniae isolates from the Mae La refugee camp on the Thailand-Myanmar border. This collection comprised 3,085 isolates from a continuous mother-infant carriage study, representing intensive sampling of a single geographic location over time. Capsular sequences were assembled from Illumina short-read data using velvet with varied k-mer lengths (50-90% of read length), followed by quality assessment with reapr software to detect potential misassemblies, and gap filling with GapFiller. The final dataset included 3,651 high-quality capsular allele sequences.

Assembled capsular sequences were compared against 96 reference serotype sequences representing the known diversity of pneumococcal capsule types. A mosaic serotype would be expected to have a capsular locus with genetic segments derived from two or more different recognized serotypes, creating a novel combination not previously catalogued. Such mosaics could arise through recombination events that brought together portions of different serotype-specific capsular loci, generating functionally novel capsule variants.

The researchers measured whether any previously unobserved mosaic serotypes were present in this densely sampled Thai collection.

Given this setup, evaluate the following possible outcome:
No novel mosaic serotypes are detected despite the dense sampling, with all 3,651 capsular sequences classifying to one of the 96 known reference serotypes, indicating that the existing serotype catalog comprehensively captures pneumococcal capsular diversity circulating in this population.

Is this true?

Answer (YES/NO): NO